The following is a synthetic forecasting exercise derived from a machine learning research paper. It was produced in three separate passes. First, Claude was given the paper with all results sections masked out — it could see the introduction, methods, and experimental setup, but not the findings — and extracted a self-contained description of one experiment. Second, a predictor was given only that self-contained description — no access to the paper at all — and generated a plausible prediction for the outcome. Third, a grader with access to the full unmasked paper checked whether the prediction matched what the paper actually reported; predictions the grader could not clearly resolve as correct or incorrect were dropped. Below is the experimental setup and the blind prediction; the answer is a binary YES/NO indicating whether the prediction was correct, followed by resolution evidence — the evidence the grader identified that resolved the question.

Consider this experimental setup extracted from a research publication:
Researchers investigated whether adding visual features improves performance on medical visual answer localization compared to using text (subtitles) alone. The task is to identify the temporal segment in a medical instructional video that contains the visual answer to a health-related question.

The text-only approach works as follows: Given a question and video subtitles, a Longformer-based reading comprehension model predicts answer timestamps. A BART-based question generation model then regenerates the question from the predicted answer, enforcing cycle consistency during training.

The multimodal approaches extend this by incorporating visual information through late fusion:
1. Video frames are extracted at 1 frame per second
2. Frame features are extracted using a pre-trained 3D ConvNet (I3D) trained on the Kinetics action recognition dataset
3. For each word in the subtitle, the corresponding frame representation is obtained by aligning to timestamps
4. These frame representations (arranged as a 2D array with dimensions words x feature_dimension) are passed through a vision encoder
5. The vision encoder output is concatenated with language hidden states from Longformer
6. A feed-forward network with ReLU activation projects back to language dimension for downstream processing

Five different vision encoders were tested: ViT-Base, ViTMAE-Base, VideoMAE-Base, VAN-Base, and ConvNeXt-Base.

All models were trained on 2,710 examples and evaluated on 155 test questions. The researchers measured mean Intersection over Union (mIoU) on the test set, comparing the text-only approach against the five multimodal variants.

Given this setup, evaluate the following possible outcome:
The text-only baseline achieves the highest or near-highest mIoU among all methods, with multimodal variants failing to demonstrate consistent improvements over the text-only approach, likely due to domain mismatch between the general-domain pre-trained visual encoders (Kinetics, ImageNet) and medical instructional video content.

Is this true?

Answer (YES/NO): YES